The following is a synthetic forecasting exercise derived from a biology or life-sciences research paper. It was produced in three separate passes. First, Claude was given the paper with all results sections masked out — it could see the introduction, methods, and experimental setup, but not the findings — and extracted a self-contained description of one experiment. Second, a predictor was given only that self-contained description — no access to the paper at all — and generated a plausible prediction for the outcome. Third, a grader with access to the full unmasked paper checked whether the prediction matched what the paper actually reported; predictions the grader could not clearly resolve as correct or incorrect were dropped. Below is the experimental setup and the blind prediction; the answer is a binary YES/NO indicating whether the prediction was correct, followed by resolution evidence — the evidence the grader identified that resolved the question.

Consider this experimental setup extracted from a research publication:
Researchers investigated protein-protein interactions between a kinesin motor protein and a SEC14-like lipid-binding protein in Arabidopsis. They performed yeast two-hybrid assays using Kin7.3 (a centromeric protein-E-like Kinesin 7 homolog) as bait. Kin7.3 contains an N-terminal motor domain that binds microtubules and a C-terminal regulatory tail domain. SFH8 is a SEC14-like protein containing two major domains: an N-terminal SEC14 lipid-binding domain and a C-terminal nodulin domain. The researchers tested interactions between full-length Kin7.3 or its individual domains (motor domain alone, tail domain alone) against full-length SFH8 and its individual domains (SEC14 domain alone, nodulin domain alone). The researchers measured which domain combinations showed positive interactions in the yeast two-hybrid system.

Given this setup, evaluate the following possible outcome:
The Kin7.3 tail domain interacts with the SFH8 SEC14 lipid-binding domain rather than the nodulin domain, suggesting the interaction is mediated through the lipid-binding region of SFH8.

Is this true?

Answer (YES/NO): NO